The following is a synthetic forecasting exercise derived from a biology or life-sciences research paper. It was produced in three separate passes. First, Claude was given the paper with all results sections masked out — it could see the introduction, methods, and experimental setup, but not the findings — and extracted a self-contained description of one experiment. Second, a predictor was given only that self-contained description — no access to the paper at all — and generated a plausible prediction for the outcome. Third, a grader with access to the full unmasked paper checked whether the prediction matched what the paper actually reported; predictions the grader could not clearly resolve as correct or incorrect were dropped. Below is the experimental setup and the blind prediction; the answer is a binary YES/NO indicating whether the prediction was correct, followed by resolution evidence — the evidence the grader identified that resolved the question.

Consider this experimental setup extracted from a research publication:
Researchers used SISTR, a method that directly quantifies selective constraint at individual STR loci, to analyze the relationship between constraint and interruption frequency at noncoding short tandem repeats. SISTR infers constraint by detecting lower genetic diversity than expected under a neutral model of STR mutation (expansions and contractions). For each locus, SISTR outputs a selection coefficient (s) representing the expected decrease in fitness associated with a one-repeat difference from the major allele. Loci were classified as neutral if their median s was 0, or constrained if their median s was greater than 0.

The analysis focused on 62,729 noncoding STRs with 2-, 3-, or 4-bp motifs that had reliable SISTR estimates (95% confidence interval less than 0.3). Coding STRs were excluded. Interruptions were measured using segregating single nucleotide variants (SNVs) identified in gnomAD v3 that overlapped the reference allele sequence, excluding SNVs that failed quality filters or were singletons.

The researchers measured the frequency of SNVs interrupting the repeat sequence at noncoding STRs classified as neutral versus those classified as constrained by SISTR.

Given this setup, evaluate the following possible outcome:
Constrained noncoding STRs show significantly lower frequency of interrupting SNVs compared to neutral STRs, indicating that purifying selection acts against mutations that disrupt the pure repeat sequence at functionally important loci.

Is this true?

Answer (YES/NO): YES